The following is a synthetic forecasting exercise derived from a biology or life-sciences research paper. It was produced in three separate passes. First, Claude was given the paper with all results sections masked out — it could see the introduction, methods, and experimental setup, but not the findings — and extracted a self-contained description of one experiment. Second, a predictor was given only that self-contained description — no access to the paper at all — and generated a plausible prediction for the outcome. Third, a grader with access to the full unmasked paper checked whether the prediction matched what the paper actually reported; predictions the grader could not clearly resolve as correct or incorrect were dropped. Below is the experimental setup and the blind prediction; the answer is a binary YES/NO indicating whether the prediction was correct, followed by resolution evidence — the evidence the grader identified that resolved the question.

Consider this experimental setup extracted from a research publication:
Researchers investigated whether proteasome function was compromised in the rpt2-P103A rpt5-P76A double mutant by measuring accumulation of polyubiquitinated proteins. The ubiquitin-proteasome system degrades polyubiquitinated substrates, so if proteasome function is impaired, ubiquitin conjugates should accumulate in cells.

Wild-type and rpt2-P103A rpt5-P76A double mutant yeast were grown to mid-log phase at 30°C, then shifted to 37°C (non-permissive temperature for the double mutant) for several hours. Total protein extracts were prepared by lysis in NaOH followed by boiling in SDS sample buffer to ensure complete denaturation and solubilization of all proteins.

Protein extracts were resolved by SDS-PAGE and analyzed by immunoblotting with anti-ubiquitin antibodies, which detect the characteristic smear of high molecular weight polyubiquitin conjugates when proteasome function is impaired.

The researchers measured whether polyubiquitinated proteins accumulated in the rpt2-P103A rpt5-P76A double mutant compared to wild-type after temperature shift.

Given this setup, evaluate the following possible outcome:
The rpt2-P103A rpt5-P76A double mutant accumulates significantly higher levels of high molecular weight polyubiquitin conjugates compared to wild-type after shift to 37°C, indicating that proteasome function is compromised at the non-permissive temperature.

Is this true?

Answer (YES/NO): YES